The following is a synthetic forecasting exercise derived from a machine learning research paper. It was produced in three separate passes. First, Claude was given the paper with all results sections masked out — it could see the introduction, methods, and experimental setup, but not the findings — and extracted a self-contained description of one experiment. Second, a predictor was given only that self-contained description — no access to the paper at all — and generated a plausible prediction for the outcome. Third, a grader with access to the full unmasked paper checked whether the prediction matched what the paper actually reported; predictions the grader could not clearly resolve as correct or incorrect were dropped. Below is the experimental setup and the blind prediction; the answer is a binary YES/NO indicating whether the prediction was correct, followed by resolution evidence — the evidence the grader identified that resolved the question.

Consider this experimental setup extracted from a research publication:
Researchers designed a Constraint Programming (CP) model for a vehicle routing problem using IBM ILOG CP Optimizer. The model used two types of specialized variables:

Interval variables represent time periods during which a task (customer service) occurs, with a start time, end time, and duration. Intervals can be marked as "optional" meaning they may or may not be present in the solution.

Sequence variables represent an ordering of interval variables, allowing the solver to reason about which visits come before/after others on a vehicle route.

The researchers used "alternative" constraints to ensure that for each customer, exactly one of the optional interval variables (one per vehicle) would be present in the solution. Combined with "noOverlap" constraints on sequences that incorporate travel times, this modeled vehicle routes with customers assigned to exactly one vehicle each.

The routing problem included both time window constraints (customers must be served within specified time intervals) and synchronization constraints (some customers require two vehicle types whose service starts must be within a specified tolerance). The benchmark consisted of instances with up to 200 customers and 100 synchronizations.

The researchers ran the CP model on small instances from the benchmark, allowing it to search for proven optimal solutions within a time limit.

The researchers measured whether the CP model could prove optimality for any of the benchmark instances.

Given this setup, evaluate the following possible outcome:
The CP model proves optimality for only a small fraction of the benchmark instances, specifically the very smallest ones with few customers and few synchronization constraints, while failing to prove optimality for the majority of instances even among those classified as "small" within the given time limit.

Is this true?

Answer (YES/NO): NO